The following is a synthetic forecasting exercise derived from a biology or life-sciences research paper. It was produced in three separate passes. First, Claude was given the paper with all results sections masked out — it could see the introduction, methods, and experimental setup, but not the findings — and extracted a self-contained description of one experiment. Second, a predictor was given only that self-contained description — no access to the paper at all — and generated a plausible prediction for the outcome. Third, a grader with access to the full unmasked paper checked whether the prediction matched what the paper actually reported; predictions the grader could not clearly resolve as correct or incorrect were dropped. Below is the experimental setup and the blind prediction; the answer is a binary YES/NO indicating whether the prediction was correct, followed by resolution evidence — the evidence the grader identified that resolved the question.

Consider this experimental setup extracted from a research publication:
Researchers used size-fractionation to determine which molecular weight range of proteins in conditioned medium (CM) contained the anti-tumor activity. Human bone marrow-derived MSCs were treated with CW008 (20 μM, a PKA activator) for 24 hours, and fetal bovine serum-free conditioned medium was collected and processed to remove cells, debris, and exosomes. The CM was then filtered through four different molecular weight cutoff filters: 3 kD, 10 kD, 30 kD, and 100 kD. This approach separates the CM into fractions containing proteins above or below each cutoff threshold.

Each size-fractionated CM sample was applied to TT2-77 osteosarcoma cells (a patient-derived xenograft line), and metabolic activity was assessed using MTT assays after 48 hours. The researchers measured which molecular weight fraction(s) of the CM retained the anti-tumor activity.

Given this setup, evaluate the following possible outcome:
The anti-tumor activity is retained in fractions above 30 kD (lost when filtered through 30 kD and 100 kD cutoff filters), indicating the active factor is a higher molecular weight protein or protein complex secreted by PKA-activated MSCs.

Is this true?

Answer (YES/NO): NO